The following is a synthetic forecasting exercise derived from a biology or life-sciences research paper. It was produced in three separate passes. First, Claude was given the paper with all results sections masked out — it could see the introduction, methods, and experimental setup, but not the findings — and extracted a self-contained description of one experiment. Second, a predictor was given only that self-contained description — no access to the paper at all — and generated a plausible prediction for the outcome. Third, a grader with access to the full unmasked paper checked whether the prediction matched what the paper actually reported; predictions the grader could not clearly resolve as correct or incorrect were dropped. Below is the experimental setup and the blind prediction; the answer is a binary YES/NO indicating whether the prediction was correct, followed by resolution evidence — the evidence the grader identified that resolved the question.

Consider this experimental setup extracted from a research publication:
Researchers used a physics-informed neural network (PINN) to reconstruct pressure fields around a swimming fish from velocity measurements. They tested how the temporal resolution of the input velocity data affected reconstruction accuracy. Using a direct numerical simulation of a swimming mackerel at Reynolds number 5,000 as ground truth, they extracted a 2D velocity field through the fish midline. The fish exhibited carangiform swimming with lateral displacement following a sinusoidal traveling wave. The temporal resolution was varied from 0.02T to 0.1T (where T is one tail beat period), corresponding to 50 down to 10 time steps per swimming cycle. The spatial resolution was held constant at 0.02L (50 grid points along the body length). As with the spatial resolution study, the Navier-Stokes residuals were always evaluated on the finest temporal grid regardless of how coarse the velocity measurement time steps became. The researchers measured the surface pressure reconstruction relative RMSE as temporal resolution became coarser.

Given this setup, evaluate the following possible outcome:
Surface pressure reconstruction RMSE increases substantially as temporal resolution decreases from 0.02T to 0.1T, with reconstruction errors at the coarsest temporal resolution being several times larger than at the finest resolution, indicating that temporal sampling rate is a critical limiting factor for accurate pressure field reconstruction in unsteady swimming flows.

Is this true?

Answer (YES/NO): NO